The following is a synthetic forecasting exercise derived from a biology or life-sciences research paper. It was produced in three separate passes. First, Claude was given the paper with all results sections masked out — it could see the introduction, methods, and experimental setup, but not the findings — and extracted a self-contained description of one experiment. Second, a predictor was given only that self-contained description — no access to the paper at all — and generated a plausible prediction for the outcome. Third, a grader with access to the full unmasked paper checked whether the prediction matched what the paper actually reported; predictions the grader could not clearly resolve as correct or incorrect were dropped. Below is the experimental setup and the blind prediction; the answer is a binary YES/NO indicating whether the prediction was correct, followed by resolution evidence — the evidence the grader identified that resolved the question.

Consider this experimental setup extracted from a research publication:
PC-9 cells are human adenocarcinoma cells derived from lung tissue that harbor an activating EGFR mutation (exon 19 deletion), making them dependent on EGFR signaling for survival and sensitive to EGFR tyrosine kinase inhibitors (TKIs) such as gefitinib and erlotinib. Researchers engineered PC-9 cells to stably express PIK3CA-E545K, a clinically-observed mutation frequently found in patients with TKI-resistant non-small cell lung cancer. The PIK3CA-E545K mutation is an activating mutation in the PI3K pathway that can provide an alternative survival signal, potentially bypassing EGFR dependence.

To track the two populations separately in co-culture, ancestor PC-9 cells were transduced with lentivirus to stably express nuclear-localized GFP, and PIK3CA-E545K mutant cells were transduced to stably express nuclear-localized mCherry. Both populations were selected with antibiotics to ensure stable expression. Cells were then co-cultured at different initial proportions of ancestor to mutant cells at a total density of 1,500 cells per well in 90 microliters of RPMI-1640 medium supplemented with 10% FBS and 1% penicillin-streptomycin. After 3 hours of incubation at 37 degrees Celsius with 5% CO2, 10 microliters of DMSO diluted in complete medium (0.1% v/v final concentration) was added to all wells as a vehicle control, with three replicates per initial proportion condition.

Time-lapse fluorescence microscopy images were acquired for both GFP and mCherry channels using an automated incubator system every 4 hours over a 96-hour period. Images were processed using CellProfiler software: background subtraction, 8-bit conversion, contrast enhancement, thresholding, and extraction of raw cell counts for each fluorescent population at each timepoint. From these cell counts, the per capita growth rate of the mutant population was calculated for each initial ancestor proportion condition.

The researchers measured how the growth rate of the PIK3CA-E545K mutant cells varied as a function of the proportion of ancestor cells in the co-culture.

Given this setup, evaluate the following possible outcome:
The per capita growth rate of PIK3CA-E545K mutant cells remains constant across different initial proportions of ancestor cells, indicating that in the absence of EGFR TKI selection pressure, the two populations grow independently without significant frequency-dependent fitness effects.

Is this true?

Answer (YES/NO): NO